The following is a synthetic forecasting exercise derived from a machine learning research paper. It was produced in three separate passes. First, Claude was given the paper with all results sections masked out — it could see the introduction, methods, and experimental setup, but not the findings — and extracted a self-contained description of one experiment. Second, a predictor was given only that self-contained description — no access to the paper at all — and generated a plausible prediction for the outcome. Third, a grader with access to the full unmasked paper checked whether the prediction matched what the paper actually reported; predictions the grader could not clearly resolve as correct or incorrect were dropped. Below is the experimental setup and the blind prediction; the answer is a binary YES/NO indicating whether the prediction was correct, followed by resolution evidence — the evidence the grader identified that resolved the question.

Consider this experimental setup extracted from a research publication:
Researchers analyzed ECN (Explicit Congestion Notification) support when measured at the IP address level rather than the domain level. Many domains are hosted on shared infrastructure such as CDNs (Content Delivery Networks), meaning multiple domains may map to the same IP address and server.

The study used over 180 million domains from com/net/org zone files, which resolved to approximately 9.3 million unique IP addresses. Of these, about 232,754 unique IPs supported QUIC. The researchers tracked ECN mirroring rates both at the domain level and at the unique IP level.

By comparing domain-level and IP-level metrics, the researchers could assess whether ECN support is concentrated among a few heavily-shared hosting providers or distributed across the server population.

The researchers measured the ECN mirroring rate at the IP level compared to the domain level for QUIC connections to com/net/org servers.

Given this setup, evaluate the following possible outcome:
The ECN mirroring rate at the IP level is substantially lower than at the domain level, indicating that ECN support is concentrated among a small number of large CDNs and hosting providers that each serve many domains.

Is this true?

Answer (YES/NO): NO